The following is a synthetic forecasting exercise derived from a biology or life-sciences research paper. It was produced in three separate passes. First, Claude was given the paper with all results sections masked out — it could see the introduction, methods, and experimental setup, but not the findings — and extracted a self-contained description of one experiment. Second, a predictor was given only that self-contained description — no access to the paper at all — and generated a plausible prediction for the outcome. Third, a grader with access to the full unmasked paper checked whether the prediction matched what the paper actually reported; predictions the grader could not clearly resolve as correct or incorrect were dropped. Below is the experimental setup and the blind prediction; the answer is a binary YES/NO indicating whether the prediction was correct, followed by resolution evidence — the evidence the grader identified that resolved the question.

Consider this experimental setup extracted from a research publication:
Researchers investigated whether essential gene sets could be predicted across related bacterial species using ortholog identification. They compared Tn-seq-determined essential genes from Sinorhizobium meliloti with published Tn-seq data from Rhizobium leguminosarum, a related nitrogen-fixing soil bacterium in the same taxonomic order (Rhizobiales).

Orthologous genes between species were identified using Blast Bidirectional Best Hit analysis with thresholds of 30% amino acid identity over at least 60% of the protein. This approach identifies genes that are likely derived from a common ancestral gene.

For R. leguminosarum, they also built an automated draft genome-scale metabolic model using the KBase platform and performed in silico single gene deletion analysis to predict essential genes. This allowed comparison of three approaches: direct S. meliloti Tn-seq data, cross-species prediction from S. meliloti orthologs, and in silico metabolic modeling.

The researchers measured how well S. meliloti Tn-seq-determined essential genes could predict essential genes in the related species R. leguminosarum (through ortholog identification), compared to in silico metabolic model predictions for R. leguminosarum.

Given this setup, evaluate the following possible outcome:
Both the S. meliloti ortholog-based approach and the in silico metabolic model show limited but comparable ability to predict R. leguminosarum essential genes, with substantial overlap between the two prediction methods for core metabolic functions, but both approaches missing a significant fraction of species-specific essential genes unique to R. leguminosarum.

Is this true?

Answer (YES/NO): NO